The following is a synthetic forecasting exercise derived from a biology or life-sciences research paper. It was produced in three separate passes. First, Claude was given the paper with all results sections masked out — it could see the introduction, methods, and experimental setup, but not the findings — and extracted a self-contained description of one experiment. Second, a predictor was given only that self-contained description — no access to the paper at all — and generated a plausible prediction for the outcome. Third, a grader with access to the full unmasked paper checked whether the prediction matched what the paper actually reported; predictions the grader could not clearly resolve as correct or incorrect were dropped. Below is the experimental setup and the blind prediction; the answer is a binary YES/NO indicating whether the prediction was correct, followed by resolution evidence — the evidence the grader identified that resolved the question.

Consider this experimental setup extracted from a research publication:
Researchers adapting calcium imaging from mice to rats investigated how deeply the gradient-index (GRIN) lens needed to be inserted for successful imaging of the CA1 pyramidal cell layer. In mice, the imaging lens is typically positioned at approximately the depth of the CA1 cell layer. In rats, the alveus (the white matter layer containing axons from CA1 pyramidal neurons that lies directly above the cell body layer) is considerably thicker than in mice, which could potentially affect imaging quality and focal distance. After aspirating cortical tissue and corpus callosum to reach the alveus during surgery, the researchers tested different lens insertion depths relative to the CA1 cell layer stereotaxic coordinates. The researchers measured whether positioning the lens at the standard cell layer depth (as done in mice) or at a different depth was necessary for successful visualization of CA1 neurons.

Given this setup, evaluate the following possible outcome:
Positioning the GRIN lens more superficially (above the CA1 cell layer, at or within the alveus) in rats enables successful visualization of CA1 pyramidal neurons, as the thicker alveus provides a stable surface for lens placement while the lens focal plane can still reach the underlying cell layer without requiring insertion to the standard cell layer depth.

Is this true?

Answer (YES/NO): NO